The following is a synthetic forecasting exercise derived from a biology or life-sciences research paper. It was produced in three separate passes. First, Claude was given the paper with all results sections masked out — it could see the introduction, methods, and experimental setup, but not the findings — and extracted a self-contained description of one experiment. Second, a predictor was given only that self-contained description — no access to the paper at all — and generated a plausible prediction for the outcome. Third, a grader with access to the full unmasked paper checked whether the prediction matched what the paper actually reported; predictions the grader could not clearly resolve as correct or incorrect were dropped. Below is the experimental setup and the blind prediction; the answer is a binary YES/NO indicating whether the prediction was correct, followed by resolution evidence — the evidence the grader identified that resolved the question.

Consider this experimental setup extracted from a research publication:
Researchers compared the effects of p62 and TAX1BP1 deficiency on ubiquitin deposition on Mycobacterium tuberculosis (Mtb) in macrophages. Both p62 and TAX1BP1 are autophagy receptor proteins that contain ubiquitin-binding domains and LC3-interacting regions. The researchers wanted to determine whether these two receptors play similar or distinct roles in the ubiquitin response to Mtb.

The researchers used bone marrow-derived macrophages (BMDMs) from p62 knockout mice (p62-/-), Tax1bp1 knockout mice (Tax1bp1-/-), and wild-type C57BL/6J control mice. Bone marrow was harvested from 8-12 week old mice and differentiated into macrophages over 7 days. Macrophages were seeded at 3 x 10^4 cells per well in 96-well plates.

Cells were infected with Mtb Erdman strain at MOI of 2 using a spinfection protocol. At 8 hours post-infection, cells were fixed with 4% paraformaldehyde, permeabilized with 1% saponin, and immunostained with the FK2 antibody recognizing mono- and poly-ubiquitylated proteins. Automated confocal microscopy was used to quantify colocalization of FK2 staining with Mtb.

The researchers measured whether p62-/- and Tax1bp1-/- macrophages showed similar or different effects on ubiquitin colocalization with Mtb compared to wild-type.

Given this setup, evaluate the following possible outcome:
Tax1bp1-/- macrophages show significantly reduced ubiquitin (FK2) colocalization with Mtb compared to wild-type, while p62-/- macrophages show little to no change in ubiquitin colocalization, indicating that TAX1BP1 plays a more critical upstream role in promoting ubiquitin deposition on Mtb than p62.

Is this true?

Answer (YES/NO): NO